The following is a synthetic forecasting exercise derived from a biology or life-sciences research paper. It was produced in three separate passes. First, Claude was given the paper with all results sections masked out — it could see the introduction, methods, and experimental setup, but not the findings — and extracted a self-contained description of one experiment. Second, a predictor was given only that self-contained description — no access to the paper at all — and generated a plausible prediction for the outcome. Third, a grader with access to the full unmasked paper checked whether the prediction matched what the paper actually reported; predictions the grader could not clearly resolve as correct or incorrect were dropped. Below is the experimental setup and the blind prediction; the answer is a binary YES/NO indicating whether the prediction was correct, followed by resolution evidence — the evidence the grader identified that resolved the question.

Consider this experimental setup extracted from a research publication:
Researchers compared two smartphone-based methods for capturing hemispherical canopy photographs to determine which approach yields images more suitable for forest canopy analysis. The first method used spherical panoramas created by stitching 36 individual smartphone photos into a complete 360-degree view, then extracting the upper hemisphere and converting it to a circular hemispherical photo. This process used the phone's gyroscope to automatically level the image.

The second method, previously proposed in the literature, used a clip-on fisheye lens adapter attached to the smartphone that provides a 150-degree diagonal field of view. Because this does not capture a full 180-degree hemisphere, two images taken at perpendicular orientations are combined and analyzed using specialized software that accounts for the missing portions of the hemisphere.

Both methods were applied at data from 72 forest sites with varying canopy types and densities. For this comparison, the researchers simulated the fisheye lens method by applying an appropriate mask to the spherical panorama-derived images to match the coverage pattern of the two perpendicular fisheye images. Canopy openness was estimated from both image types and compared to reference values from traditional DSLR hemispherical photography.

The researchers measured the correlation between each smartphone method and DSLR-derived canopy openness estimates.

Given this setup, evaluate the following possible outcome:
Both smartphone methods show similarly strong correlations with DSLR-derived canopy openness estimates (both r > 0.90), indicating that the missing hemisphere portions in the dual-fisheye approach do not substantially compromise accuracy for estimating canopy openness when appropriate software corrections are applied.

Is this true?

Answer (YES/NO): NO